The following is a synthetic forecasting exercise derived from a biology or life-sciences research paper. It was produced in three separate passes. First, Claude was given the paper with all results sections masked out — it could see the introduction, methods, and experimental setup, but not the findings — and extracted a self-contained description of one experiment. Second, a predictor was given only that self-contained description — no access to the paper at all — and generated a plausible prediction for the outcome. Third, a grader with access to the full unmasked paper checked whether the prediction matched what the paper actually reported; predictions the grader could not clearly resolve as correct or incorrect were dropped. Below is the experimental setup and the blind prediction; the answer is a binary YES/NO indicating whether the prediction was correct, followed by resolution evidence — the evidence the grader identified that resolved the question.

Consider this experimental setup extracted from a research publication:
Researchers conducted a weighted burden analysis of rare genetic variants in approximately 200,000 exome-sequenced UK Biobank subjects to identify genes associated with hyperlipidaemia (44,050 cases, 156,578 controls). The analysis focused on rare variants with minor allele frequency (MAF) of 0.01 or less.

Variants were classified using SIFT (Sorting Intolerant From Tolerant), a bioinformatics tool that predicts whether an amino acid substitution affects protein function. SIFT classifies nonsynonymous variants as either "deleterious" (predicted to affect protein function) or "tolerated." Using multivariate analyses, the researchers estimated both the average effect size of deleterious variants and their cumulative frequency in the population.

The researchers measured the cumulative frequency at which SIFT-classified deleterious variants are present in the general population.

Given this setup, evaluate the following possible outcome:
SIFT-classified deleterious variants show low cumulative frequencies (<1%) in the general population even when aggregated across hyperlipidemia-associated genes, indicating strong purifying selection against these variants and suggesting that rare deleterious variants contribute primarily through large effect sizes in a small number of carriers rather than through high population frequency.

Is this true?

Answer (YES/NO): NO